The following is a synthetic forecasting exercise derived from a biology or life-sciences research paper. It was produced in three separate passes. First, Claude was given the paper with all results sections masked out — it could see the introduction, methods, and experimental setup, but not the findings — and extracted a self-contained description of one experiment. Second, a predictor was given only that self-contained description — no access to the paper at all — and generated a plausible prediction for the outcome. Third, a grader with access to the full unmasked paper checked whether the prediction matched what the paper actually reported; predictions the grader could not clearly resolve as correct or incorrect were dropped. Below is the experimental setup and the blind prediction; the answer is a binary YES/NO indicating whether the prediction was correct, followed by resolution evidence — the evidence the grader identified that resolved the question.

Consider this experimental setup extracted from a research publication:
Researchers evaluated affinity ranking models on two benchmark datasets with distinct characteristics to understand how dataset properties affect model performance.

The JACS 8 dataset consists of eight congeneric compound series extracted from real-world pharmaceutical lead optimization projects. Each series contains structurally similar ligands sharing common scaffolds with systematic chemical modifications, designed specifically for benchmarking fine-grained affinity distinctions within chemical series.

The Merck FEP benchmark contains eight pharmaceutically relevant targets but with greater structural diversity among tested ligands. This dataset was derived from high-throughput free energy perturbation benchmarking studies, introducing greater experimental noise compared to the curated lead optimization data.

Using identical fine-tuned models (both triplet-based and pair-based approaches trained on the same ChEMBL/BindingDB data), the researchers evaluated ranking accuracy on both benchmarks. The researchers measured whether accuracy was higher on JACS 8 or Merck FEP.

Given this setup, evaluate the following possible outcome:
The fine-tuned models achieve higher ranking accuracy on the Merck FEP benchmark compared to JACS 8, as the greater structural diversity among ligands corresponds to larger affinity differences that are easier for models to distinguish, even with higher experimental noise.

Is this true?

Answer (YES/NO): NO